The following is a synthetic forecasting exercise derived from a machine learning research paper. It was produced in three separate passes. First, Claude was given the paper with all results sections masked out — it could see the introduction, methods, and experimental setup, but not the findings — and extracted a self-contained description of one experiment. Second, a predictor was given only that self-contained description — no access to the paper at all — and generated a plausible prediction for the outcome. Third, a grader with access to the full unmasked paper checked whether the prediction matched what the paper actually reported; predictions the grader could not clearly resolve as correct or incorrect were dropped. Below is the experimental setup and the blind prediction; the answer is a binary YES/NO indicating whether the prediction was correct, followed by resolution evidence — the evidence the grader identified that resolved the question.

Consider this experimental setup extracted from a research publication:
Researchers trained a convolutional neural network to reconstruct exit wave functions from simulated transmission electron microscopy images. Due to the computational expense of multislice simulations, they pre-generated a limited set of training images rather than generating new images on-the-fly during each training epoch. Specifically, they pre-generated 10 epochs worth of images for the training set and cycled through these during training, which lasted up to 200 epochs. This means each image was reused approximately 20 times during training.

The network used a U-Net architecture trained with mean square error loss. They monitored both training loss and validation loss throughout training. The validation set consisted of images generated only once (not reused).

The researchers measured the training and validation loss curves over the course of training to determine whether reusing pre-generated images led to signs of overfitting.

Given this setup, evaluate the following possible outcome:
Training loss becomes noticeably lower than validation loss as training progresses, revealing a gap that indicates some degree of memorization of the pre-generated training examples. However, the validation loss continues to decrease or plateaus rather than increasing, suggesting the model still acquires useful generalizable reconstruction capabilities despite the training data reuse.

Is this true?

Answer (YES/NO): NO